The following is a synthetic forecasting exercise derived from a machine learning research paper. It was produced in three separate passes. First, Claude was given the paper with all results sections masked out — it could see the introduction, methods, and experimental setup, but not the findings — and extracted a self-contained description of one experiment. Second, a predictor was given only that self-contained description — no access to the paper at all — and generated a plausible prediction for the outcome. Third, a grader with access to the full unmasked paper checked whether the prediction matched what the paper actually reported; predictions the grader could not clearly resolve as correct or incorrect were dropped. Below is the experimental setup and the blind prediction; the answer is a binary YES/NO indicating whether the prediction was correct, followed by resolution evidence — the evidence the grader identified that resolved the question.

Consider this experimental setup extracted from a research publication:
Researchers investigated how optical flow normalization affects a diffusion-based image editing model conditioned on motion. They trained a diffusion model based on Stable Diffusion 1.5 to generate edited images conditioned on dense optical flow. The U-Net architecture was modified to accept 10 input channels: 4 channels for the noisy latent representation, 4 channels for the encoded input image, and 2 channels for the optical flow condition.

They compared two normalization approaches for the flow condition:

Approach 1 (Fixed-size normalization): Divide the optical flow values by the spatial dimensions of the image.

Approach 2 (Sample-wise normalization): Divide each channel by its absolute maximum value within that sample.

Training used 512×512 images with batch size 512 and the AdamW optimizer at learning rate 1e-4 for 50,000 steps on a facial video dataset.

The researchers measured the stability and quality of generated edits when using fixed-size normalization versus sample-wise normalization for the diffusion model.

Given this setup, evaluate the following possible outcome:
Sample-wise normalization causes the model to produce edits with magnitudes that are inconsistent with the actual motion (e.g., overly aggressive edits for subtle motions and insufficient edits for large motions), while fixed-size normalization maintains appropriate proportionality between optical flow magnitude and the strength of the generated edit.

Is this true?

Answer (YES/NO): YES